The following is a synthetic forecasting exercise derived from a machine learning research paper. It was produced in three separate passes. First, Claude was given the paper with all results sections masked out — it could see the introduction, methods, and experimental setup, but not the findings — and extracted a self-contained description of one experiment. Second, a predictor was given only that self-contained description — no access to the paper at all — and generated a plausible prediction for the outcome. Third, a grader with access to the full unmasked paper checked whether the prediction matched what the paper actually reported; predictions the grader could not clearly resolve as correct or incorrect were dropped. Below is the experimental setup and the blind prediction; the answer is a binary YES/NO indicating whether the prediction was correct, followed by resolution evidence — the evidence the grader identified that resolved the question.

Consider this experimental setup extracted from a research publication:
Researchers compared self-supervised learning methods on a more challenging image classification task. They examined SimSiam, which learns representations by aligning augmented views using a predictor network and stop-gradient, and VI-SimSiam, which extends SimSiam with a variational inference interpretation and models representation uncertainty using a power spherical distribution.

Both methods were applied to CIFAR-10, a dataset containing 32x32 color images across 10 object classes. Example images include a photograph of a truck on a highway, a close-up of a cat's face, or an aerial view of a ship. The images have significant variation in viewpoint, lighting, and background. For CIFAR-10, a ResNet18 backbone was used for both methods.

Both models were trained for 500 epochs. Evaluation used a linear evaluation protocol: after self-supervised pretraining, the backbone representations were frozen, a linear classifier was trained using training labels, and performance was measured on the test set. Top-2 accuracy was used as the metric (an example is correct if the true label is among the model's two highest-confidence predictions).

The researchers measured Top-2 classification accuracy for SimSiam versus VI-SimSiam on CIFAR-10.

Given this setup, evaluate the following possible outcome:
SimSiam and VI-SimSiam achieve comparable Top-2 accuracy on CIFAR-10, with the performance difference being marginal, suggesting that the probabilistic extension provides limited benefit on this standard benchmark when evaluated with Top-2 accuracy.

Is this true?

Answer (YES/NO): NO